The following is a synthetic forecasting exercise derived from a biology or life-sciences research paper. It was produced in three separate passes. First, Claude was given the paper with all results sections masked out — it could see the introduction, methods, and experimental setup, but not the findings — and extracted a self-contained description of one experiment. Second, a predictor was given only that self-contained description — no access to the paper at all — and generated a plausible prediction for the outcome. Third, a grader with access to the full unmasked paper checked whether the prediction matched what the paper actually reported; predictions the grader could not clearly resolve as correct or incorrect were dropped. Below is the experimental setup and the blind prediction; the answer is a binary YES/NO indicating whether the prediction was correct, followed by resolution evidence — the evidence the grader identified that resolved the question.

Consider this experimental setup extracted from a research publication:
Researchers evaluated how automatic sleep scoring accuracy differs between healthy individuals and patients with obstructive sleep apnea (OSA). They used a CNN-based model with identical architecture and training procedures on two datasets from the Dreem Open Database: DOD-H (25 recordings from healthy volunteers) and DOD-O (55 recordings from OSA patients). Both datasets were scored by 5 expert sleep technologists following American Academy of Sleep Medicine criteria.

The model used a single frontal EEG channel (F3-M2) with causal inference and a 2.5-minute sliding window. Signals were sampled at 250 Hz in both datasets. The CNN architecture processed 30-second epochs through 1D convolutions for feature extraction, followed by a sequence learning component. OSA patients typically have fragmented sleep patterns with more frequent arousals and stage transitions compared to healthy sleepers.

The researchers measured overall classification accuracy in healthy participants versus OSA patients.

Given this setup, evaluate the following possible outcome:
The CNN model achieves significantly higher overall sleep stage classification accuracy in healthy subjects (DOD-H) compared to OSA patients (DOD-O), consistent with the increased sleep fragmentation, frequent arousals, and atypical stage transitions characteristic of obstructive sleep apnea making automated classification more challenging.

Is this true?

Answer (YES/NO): YES